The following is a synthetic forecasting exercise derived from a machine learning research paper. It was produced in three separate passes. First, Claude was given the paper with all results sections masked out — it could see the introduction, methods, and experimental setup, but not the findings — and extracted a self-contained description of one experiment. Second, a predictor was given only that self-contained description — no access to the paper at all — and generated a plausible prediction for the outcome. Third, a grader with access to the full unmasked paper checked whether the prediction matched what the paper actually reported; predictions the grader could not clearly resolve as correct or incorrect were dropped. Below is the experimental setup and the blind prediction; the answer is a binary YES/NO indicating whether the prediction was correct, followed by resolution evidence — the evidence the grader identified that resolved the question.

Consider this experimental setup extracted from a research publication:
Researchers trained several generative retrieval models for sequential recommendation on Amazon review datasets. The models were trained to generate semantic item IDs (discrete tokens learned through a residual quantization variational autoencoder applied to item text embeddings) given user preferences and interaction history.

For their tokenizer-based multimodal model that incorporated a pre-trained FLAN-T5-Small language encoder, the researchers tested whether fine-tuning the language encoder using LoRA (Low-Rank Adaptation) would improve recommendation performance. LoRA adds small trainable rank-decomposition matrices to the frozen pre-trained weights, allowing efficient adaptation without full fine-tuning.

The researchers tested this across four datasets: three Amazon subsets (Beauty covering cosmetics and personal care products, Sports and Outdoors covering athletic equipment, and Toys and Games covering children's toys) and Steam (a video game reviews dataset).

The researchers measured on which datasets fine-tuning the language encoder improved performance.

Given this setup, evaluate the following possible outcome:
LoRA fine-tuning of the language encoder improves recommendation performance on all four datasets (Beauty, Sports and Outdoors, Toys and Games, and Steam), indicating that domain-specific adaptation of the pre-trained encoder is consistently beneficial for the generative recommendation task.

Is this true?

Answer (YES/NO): NO